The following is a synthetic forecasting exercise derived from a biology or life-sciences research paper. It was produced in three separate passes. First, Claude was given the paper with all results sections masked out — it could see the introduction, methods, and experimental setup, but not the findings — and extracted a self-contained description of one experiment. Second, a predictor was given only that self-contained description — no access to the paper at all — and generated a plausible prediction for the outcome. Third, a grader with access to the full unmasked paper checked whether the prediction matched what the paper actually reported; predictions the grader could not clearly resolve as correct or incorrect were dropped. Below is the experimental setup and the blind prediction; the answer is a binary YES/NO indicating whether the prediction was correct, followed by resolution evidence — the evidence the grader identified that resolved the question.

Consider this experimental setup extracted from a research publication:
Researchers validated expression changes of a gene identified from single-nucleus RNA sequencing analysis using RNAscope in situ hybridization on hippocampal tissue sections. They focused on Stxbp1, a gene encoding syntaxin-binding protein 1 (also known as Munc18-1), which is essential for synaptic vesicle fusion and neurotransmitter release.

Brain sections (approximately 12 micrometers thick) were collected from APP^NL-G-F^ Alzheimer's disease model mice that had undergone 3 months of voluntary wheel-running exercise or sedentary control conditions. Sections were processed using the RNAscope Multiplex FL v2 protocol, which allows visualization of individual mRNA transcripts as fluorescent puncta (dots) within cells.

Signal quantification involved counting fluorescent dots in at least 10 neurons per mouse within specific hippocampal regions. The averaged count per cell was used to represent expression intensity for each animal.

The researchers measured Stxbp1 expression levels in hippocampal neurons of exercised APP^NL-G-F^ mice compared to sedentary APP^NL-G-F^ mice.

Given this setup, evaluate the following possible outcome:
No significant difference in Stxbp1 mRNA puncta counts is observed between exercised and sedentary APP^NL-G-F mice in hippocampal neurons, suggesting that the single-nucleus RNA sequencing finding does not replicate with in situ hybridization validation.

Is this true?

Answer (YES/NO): NO